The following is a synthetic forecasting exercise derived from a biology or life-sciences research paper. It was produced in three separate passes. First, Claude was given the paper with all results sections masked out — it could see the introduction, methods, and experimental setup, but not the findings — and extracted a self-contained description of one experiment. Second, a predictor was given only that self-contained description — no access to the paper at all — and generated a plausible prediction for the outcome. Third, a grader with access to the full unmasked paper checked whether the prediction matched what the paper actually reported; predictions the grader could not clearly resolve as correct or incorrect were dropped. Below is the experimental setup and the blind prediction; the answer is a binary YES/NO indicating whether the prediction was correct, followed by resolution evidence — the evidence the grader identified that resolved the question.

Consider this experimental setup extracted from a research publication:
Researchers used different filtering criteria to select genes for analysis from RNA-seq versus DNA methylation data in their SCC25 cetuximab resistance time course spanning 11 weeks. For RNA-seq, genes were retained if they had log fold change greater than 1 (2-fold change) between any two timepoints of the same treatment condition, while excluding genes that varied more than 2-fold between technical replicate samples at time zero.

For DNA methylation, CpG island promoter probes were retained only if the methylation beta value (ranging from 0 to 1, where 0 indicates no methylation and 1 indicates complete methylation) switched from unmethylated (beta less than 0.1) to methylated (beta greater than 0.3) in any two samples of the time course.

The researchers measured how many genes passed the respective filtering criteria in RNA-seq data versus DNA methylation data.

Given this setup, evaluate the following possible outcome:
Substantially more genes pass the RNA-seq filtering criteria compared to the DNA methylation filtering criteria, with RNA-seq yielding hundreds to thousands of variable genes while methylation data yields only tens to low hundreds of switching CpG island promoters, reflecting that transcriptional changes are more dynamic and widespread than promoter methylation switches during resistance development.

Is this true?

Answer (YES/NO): NO